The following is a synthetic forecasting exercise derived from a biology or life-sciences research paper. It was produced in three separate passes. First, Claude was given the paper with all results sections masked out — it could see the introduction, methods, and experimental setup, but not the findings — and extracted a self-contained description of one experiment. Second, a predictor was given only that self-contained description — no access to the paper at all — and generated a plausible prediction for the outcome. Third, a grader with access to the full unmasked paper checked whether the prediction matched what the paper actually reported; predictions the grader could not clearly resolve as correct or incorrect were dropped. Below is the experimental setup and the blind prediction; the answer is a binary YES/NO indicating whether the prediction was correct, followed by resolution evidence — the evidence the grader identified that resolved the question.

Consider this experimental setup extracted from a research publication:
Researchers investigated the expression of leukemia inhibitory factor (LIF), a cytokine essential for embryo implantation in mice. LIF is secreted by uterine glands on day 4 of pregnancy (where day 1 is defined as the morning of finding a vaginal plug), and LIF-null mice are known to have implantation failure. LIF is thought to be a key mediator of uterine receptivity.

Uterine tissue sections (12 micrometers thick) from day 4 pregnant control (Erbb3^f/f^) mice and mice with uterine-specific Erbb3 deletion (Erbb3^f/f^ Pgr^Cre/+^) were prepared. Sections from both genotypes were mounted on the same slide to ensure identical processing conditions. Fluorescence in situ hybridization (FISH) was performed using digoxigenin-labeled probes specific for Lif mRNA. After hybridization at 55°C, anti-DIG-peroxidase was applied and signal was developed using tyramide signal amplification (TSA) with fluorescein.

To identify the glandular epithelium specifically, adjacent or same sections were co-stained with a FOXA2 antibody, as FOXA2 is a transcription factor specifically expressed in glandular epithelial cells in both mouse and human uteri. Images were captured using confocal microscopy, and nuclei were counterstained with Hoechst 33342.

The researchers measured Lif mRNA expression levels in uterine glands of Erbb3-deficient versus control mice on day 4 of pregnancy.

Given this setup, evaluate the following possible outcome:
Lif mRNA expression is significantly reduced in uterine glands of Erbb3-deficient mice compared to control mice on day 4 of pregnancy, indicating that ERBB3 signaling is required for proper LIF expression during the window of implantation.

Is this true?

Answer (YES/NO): YES